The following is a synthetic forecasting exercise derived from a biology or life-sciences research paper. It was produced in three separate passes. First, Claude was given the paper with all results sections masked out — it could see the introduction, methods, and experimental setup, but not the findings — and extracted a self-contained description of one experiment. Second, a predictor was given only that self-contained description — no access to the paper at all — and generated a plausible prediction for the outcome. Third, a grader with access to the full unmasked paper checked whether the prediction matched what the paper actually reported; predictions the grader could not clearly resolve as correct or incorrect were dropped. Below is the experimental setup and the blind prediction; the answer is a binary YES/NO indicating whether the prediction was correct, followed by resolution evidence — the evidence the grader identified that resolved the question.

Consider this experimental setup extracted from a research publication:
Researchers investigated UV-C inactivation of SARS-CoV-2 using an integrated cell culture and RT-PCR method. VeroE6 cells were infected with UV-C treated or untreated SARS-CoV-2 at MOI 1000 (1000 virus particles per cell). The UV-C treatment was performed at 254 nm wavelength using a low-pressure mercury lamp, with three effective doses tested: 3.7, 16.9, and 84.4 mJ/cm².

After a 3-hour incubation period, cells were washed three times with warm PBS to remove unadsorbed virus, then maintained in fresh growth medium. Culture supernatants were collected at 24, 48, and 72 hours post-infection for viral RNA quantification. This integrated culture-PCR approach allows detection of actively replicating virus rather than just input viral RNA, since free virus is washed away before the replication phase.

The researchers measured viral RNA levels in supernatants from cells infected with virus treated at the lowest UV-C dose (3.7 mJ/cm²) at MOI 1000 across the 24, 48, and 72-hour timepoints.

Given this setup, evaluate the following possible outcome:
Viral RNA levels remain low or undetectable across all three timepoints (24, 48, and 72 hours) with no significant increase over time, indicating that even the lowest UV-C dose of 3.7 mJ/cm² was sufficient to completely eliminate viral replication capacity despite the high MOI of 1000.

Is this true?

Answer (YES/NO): NO